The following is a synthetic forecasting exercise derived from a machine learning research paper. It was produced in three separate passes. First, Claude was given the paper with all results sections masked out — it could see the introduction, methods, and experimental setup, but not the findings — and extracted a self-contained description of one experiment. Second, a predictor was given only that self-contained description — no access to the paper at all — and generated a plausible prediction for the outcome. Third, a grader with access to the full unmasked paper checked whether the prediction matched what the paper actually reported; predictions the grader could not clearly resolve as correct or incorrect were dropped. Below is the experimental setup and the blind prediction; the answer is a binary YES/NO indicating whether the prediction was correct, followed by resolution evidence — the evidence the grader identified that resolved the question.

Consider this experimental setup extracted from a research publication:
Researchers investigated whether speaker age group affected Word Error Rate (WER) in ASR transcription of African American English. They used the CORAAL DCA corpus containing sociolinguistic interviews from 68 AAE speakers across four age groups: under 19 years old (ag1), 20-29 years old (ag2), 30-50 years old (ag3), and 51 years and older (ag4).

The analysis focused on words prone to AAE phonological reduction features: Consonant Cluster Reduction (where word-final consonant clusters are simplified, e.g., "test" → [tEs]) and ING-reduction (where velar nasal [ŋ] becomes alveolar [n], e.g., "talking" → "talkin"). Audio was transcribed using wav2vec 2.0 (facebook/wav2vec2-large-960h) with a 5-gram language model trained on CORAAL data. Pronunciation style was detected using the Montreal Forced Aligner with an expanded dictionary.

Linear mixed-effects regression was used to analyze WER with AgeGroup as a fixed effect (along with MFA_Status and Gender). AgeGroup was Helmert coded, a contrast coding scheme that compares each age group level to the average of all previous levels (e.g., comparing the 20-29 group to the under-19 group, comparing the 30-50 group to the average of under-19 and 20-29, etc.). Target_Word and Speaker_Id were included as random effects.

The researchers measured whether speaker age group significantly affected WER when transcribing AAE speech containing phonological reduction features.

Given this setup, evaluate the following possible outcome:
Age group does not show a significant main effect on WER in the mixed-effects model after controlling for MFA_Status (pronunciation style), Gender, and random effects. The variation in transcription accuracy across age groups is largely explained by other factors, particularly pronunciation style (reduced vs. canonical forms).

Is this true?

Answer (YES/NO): NO